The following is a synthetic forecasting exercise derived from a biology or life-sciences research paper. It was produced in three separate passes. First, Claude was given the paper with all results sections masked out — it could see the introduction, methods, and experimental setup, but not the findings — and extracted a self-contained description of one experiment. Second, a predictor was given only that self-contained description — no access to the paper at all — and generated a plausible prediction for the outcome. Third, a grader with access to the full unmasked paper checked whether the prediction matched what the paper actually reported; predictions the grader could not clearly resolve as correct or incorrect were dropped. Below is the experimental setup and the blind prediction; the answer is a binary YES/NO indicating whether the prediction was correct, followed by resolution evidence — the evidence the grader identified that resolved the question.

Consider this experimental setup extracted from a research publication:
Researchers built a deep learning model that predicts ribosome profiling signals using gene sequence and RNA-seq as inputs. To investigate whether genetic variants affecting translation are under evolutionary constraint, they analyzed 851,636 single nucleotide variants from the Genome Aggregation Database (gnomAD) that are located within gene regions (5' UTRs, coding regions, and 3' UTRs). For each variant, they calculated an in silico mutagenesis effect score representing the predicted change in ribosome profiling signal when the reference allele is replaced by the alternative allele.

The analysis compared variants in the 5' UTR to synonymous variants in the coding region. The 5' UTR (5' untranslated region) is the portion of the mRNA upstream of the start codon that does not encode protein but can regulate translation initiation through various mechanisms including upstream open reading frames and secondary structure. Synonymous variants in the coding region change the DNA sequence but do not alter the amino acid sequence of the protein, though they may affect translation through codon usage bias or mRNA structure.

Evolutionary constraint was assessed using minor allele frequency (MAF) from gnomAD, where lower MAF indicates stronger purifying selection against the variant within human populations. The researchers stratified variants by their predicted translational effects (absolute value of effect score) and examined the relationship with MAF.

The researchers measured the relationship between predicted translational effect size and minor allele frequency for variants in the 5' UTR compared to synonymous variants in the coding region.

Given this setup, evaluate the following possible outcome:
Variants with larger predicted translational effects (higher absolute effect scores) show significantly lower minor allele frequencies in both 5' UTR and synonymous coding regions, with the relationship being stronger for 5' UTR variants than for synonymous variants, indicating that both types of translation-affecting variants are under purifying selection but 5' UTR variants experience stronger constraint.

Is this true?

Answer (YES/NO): NO